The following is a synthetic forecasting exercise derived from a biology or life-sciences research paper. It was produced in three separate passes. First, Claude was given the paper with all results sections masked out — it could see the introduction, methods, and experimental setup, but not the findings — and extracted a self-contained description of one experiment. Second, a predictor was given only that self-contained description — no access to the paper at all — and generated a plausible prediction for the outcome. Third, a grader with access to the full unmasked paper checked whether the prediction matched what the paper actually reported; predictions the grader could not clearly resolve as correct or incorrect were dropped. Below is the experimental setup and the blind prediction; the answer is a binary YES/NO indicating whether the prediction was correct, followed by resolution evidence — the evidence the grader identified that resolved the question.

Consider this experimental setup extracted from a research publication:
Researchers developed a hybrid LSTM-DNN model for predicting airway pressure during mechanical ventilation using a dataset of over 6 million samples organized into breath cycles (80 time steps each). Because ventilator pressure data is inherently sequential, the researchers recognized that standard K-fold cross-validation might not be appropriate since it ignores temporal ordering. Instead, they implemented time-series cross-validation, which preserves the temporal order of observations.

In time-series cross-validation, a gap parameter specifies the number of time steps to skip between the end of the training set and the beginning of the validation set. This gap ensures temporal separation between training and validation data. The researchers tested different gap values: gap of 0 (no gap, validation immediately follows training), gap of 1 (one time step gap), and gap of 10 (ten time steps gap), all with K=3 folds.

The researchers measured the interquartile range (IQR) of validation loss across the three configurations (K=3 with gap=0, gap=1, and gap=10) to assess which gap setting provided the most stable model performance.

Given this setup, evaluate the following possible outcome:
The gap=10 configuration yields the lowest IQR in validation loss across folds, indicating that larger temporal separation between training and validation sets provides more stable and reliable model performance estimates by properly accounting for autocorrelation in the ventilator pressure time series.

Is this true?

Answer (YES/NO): YES